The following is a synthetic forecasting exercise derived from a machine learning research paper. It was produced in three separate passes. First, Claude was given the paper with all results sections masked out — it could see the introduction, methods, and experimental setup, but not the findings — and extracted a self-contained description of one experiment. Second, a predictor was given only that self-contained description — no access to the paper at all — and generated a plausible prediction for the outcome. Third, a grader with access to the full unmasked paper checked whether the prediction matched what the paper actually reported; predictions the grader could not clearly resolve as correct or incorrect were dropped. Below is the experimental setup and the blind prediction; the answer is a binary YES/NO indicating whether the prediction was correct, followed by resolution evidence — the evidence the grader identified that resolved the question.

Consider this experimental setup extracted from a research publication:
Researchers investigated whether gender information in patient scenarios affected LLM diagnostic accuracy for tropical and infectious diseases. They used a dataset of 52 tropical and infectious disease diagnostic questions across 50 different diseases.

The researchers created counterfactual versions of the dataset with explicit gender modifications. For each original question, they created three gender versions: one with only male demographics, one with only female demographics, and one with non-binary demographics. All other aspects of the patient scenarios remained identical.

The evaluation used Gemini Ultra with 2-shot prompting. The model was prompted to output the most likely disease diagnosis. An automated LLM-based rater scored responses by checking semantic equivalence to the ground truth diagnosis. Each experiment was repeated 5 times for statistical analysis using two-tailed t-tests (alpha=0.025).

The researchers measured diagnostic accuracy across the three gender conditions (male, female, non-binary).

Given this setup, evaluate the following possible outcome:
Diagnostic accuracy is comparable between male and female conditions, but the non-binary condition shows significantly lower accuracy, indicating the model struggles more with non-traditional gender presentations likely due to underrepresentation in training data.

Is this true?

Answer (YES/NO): NO